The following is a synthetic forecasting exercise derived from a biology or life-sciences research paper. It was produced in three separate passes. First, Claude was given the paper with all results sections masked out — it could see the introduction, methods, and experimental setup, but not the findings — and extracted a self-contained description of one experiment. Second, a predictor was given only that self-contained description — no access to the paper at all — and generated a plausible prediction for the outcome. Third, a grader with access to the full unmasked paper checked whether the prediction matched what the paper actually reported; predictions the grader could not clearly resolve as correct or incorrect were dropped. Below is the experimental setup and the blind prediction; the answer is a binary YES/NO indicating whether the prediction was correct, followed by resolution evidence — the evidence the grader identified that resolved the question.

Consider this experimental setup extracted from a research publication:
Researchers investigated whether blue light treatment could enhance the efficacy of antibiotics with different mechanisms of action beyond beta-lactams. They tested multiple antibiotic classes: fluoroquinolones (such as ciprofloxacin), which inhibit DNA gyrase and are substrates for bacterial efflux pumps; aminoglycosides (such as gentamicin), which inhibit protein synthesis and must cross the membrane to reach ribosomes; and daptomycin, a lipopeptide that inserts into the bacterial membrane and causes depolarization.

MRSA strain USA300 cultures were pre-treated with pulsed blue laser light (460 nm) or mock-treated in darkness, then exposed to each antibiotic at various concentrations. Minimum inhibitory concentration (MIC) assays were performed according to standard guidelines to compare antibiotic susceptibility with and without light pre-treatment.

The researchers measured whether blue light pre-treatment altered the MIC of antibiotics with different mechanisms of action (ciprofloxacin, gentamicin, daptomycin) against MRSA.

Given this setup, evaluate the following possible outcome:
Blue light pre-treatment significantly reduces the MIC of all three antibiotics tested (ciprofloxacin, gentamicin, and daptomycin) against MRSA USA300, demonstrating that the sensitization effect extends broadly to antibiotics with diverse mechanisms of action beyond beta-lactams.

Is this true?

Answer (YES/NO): YES